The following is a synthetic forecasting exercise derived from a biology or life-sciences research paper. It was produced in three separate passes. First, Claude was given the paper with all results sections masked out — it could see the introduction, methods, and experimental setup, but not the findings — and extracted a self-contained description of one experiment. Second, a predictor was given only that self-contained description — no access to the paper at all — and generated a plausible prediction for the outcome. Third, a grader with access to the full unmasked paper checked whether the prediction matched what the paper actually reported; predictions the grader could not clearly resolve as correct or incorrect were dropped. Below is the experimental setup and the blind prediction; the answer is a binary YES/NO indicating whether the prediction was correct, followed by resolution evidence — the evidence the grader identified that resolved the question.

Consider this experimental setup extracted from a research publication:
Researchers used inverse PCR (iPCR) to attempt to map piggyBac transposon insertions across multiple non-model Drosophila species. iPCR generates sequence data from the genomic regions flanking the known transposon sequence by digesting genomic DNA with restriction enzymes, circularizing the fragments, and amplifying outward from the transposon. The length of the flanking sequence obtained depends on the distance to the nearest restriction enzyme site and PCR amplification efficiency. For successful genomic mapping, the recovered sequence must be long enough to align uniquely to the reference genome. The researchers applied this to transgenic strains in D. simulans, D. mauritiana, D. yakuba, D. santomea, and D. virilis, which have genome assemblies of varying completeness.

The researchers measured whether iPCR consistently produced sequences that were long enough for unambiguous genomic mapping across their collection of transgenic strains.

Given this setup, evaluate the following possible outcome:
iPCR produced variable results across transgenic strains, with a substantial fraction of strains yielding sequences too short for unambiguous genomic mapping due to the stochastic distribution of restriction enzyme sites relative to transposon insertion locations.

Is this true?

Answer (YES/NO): YES